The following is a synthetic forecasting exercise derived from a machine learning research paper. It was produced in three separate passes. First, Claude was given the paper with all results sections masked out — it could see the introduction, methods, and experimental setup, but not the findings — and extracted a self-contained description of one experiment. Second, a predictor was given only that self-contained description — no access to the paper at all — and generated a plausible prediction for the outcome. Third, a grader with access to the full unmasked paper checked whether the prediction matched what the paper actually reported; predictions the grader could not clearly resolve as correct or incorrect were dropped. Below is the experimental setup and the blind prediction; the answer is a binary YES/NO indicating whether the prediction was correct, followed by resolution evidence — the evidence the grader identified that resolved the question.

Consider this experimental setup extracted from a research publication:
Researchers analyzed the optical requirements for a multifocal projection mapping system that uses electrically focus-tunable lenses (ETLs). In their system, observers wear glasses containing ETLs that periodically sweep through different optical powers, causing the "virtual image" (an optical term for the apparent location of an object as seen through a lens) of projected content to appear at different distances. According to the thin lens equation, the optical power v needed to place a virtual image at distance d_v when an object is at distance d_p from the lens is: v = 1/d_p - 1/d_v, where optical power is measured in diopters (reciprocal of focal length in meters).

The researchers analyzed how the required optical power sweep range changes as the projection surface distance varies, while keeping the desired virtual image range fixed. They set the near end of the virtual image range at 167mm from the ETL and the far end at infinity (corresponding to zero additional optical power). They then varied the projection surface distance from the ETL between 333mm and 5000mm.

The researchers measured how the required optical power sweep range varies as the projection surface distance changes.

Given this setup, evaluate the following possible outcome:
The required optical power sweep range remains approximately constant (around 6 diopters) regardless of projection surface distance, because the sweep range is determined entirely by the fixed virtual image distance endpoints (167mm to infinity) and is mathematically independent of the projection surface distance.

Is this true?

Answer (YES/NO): NO